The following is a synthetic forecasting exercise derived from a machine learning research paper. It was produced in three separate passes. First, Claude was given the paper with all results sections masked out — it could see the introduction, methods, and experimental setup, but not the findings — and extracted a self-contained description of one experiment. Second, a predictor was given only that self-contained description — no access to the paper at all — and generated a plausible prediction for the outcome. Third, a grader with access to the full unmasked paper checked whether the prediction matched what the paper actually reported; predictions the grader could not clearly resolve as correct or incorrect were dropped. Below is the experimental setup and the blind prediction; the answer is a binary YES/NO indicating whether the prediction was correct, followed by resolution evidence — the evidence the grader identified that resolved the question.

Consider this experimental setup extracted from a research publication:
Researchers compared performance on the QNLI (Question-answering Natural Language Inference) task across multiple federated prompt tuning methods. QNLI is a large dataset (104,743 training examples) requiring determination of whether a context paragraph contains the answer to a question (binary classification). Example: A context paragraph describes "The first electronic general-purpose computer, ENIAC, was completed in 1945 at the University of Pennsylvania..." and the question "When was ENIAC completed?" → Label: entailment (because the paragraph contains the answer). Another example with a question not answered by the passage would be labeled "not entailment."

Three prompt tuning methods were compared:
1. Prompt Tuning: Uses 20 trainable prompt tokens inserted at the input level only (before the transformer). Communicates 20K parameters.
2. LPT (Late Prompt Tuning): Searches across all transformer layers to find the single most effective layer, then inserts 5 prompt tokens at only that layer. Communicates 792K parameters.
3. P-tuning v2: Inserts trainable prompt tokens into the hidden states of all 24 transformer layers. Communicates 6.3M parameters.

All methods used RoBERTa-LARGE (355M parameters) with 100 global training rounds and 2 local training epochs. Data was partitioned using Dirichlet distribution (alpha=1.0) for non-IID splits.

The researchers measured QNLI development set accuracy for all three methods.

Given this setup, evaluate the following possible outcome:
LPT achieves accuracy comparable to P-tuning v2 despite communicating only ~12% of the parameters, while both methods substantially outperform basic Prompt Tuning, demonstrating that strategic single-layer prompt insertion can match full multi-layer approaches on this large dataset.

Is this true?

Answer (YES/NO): NO